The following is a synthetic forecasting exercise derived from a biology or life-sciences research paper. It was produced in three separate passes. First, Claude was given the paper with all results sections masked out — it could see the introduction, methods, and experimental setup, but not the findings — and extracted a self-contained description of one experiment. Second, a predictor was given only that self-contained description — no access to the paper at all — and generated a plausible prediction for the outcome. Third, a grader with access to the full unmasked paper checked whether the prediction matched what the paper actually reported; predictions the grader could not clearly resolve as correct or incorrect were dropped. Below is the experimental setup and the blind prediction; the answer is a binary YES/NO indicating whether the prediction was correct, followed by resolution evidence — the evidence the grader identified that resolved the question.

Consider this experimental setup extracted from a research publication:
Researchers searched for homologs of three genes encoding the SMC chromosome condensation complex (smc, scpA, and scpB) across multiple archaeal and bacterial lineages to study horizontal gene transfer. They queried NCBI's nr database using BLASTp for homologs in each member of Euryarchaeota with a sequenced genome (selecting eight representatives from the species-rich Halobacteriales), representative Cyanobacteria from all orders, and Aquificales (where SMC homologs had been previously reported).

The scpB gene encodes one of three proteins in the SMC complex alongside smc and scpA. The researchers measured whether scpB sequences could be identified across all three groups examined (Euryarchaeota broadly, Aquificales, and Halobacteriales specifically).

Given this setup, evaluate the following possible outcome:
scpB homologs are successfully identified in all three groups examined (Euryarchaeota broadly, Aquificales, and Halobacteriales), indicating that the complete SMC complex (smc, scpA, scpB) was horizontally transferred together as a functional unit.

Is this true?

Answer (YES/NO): NO